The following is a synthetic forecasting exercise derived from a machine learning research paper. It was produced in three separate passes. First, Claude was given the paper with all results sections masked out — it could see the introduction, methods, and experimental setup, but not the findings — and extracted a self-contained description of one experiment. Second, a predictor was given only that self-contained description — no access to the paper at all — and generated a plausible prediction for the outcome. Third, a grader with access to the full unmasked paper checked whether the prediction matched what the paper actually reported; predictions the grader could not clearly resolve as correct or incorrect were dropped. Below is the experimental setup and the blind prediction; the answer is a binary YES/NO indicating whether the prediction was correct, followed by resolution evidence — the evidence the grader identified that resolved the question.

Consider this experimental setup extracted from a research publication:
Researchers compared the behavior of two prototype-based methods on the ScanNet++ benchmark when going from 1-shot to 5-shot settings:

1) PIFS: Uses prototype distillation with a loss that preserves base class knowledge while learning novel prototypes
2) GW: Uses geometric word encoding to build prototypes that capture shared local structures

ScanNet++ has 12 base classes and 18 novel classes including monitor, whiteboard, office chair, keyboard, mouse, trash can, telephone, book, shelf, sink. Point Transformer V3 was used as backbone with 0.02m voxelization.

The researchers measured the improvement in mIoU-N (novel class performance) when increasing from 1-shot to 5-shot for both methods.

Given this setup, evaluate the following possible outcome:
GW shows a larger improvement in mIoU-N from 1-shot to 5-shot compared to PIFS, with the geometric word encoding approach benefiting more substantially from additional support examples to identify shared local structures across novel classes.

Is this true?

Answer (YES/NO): YES